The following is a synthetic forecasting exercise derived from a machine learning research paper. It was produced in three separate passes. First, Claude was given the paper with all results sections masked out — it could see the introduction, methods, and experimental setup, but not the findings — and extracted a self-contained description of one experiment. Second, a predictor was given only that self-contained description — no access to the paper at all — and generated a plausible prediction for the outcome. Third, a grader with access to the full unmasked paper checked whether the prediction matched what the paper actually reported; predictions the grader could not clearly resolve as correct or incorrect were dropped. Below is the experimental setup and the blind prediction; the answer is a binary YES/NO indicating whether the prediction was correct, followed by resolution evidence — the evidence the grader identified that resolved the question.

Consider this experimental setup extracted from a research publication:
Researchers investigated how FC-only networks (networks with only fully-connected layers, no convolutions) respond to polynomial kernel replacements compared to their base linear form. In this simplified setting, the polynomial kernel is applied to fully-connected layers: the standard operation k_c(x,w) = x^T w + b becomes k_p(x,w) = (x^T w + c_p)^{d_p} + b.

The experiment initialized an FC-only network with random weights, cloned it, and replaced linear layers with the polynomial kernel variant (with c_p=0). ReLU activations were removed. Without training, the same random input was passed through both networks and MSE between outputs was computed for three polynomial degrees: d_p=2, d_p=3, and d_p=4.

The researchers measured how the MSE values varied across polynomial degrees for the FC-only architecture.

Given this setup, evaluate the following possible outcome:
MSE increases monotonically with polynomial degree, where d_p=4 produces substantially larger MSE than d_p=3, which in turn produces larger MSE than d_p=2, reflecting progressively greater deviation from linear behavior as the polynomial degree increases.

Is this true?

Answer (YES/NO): NO